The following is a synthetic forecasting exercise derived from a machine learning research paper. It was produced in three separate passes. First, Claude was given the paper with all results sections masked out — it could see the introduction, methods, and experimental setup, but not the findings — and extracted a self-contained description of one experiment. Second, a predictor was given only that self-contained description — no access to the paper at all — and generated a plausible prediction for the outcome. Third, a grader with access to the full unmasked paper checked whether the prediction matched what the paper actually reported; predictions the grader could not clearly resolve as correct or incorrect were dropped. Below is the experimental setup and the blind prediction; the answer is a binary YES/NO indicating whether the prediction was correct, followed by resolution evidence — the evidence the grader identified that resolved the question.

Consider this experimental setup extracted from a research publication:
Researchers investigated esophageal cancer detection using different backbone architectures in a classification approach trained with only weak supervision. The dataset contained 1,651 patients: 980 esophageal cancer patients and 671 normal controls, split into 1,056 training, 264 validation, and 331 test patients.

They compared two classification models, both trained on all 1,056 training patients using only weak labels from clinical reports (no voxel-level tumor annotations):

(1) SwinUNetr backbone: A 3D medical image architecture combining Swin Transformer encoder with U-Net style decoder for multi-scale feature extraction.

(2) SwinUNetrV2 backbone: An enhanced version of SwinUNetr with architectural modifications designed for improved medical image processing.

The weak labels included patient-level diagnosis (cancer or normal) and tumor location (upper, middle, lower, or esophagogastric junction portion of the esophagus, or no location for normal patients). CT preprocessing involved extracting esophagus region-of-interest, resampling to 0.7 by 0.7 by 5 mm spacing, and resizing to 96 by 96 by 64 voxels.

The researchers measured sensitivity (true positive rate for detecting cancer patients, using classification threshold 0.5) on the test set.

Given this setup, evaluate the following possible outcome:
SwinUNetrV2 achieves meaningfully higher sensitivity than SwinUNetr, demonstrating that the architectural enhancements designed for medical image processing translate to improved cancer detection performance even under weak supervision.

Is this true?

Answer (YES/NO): NO